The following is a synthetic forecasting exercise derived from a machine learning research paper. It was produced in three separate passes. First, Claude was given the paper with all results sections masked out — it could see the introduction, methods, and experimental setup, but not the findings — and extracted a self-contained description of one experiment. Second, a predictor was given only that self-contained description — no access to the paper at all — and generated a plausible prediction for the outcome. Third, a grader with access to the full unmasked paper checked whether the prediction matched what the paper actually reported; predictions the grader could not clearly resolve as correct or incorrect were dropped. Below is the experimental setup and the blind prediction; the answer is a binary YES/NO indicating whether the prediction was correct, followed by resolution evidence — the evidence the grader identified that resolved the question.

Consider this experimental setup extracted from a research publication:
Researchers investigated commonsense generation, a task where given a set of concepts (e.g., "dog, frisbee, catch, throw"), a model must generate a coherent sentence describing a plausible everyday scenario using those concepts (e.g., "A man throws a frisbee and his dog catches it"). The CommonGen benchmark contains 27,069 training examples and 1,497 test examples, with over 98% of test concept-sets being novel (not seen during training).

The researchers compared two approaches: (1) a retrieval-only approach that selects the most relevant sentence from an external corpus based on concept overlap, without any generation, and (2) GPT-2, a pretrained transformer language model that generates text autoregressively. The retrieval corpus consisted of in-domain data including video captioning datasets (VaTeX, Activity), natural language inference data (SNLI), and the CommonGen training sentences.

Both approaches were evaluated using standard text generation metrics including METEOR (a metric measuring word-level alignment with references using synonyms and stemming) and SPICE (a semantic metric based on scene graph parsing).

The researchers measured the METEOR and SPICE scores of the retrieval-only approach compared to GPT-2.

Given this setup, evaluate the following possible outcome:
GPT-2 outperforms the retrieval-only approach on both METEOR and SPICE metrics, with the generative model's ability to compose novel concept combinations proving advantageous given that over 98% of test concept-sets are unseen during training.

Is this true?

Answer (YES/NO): NO